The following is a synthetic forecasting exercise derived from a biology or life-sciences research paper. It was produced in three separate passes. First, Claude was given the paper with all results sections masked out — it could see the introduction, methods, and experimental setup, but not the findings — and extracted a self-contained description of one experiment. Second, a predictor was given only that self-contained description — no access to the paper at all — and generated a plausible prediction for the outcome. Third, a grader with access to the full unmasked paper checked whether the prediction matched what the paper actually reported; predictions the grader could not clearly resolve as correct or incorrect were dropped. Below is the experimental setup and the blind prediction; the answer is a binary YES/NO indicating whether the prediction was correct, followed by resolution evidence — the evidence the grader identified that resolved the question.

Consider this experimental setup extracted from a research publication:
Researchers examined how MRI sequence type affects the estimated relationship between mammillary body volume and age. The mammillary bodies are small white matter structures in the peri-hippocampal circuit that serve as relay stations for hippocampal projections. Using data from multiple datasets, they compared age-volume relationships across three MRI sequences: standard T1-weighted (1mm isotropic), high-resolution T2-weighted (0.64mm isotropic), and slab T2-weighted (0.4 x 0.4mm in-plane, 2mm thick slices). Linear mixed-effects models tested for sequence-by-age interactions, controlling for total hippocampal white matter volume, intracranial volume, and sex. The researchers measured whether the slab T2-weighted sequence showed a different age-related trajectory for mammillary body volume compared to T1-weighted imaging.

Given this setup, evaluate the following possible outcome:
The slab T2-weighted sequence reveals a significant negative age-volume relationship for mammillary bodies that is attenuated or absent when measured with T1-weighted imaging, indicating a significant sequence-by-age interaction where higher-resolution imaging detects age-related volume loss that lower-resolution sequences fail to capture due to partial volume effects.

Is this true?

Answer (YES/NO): NO